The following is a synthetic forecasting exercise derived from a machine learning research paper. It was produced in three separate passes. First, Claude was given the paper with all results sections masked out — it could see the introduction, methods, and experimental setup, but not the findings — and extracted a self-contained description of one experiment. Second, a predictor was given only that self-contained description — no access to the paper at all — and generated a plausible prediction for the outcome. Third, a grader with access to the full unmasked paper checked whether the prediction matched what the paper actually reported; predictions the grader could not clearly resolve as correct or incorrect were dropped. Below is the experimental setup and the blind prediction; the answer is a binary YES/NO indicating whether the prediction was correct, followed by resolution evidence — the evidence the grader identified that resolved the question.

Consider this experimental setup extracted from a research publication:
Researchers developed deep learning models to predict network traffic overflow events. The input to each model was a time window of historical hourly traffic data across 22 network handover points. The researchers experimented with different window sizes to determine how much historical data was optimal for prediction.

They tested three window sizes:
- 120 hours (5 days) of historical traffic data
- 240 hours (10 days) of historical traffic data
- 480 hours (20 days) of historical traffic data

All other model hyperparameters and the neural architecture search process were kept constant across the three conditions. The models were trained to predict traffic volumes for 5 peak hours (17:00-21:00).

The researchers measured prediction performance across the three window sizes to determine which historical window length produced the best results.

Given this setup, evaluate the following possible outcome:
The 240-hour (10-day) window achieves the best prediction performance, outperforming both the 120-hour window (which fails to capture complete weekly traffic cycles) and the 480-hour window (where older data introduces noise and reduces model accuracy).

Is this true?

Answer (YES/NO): NO